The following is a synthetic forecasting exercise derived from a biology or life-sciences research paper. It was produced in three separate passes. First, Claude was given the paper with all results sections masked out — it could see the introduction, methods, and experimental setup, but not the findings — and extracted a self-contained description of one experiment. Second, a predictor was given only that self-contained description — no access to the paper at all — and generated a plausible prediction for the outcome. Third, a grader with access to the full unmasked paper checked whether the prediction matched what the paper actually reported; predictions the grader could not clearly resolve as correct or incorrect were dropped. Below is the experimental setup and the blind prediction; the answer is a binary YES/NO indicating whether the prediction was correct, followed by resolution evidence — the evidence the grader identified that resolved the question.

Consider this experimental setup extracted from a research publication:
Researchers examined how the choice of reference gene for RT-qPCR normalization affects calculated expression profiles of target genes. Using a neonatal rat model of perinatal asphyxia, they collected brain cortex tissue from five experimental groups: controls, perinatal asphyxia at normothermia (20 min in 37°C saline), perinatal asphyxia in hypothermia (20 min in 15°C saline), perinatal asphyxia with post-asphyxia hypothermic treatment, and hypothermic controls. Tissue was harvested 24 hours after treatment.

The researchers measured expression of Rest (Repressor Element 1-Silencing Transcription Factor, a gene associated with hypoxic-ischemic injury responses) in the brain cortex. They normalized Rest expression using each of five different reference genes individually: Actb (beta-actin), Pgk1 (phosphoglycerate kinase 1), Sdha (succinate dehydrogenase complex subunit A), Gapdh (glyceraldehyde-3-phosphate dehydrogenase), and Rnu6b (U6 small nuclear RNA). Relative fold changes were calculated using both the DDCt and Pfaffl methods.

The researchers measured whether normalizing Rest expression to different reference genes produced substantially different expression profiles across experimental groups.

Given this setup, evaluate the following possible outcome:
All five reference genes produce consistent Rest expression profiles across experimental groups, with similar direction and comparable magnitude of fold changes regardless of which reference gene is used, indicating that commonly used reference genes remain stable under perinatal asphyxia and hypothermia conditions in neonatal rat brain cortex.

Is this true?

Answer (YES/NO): NO